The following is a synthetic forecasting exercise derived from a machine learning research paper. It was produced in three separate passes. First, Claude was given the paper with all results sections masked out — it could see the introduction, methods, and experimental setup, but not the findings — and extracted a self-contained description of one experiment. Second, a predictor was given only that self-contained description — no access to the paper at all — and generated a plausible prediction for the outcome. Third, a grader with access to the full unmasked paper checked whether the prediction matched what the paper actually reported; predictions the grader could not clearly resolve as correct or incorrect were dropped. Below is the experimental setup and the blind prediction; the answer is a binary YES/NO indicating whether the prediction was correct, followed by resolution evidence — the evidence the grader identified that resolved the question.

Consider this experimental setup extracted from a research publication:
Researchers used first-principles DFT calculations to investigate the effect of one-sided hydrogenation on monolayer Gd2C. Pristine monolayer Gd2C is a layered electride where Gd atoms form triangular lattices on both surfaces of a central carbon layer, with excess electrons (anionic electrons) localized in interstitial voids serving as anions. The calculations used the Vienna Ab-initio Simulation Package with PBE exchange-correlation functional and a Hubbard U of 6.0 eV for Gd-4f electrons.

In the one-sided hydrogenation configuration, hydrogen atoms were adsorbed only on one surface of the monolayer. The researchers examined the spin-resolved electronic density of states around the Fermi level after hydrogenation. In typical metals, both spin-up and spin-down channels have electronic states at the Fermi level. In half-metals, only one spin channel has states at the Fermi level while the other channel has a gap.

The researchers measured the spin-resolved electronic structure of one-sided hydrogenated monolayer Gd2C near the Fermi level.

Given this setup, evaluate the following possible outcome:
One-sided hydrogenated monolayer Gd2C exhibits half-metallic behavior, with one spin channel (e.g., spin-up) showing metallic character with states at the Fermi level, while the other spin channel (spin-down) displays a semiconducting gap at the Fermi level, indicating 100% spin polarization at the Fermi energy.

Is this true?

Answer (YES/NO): YES